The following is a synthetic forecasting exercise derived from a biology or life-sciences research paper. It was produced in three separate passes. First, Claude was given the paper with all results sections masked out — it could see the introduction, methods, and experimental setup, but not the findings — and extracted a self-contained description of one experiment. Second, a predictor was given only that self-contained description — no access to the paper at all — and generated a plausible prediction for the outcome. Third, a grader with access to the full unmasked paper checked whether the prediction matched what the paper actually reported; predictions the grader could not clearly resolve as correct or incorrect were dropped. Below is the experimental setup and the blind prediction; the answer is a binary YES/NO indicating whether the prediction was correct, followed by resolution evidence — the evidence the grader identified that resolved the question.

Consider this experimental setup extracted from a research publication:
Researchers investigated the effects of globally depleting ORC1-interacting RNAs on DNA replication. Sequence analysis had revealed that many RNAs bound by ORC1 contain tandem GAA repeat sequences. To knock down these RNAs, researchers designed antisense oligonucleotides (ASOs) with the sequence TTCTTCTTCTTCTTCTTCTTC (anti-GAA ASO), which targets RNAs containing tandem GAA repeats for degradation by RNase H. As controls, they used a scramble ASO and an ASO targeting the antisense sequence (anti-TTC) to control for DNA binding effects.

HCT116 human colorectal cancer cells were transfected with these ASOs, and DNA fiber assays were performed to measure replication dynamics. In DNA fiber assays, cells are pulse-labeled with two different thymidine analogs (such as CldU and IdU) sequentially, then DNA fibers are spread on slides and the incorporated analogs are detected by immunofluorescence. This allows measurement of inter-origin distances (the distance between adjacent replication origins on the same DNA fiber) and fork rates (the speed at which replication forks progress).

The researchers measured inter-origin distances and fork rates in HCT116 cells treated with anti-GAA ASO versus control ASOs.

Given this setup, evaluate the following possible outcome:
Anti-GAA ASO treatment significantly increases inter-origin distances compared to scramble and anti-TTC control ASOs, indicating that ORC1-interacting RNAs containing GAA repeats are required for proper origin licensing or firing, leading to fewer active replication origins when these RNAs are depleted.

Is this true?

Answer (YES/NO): YES